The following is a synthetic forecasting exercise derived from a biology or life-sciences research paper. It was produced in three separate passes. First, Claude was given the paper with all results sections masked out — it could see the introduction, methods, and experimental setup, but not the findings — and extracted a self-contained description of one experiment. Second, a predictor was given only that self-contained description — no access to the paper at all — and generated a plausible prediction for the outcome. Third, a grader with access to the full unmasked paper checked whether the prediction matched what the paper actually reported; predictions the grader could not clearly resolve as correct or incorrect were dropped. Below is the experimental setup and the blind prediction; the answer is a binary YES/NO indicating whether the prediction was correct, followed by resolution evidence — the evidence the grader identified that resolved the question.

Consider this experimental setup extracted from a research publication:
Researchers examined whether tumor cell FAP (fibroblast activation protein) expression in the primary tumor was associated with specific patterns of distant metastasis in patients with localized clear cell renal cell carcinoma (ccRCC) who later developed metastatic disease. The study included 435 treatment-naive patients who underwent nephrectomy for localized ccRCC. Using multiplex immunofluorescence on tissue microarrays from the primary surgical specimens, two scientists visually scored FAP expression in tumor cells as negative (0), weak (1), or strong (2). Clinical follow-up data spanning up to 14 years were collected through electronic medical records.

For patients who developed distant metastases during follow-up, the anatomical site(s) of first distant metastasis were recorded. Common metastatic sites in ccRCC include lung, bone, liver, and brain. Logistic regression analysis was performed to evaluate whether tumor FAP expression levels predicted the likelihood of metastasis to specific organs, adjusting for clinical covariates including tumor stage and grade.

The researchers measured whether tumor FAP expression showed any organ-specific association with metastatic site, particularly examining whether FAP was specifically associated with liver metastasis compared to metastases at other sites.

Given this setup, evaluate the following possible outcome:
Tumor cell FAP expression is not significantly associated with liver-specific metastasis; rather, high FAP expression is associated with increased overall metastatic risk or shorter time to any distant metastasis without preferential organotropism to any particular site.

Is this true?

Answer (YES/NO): NO